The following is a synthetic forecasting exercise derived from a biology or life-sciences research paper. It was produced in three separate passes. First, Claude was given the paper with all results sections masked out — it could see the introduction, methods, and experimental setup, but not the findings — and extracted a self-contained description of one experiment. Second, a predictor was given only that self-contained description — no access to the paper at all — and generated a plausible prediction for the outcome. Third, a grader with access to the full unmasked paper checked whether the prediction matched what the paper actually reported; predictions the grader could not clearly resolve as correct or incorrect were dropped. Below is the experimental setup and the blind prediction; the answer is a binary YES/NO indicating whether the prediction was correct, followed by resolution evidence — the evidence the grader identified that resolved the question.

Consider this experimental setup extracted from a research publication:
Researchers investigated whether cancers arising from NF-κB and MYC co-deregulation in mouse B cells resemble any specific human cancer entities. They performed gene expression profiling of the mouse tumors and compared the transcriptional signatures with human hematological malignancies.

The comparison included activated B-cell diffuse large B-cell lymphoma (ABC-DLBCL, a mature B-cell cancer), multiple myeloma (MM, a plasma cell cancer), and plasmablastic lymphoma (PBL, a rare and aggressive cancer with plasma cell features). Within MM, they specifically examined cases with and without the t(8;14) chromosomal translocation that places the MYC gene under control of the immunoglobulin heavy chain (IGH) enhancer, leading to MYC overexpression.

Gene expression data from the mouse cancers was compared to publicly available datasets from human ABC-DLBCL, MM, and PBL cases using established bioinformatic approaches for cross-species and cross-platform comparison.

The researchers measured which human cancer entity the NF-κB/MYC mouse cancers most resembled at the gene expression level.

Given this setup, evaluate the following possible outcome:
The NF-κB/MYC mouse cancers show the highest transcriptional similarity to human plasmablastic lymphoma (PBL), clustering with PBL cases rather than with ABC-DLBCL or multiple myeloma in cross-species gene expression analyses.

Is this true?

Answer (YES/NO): NO